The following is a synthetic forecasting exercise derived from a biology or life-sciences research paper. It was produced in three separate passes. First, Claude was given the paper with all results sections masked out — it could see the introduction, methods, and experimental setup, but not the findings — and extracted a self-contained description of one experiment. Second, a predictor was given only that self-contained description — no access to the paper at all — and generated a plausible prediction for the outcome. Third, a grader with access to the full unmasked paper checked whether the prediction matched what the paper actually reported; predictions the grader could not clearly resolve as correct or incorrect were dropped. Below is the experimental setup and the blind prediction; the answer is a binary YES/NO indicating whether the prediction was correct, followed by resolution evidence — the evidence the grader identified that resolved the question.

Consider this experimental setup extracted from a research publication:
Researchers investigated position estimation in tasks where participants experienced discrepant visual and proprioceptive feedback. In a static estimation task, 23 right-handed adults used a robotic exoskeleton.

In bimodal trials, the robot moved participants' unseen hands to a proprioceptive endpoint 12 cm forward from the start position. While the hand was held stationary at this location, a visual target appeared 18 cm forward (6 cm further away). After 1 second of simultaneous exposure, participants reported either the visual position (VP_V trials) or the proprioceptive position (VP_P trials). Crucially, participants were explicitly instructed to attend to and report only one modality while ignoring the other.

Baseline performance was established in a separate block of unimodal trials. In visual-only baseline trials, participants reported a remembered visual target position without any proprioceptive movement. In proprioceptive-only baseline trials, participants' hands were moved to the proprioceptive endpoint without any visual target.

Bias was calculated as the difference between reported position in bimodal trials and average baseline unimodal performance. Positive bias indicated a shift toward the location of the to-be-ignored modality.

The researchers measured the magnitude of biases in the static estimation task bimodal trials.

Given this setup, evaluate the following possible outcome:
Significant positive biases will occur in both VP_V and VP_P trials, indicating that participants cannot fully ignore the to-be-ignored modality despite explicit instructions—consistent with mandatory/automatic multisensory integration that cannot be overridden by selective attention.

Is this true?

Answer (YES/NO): NO